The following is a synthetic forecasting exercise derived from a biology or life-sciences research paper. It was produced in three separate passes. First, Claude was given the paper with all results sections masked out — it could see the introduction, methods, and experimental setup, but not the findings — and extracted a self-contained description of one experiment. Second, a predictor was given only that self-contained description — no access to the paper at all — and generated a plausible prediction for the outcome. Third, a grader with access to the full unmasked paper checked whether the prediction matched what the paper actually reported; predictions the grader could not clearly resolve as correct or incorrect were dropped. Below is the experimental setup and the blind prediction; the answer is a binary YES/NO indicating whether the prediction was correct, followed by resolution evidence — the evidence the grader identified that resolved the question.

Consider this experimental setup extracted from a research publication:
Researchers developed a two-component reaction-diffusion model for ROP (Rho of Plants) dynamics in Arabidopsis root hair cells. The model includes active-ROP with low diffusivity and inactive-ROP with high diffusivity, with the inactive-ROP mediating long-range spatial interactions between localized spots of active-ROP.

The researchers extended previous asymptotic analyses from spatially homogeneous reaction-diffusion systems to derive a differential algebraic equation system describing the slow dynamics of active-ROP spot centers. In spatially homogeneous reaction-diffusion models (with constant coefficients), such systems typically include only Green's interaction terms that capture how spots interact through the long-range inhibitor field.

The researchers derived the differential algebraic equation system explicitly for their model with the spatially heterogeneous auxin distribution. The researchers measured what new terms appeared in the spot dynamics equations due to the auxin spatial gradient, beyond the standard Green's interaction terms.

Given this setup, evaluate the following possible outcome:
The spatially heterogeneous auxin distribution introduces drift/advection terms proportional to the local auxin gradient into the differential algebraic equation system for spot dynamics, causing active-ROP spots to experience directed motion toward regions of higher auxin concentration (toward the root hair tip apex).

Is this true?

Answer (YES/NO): YES